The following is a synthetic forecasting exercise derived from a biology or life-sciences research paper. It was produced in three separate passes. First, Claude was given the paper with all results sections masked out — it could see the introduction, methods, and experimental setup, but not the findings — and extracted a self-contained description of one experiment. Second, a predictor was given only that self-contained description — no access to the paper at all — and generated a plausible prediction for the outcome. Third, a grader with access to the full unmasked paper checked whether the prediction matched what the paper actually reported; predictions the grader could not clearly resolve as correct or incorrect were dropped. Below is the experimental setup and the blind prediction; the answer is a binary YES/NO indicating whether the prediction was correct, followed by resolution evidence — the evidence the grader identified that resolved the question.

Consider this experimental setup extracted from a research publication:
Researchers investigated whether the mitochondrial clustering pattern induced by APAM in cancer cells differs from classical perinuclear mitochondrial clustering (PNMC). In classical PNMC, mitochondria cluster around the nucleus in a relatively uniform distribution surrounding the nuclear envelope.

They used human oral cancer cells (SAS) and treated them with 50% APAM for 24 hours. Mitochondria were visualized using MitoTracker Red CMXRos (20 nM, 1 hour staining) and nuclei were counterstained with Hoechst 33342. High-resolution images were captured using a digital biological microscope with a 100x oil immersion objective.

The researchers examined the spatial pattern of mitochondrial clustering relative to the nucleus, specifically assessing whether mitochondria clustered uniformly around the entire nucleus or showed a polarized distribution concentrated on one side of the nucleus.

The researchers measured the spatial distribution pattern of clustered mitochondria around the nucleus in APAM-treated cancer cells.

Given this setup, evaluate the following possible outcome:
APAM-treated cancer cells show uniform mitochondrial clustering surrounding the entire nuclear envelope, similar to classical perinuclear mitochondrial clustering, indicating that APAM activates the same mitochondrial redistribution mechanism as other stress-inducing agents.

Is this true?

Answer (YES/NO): NO